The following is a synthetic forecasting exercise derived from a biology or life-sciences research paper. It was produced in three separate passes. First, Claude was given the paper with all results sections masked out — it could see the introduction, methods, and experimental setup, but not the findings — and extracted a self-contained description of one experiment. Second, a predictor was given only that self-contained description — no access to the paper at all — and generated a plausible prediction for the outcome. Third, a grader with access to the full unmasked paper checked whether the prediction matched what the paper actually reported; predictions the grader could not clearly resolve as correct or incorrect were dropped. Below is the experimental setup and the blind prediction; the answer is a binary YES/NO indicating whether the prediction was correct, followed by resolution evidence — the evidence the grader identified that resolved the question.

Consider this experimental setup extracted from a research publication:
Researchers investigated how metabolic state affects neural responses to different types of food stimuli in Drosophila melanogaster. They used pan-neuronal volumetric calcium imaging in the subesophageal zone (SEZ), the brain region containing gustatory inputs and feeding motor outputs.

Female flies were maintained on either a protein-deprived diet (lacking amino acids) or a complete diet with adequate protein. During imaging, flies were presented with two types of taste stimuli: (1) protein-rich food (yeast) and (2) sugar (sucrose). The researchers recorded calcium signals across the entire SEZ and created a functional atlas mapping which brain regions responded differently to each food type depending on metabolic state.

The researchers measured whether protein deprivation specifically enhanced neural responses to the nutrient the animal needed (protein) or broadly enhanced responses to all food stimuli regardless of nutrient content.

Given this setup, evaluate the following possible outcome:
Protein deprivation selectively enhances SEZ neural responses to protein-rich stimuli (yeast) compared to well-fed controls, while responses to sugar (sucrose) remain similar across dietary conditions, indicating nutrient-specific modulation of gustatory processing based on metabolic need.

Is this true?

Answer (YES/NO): YES